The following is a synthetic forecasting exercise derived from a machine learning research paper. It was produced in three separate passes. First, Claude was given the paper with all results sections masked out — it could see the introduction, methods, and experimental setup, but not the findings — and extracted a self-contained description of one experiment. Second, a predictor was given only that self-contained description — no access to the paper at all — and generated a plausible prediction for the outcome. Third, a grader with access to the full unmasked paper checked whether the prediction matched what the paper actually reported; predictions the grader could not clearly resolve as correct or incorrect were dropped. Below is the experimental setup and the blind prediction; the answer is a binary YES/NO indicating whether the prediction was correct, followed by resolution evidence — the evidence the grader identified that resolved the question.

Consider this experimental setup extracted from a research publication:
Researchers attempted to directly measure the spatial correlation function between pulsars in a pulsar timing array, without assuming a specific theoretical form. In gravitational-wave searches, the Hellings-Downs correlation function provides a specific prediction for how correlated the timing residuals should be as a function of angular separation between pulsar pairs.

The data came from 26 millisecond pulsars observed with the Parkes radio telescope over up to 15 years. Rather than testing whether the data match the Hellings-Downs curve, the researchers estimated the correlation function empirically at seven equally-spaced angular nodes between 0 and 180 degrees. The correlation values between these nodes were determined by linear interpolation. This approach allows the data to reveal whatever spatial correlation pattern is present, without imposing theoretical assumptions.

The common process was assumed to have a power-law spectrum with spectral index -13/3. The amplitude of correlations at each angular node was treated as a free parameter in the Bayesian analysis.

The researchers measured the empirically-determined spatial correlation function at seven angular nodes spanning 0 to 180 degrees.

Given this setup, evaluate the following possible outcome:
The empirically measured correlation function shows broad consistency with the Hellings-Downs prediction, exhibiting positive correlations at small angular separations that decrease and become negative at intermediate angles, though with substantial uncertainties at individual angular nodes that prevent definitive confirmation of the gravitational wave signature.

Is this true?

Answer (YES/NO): YES